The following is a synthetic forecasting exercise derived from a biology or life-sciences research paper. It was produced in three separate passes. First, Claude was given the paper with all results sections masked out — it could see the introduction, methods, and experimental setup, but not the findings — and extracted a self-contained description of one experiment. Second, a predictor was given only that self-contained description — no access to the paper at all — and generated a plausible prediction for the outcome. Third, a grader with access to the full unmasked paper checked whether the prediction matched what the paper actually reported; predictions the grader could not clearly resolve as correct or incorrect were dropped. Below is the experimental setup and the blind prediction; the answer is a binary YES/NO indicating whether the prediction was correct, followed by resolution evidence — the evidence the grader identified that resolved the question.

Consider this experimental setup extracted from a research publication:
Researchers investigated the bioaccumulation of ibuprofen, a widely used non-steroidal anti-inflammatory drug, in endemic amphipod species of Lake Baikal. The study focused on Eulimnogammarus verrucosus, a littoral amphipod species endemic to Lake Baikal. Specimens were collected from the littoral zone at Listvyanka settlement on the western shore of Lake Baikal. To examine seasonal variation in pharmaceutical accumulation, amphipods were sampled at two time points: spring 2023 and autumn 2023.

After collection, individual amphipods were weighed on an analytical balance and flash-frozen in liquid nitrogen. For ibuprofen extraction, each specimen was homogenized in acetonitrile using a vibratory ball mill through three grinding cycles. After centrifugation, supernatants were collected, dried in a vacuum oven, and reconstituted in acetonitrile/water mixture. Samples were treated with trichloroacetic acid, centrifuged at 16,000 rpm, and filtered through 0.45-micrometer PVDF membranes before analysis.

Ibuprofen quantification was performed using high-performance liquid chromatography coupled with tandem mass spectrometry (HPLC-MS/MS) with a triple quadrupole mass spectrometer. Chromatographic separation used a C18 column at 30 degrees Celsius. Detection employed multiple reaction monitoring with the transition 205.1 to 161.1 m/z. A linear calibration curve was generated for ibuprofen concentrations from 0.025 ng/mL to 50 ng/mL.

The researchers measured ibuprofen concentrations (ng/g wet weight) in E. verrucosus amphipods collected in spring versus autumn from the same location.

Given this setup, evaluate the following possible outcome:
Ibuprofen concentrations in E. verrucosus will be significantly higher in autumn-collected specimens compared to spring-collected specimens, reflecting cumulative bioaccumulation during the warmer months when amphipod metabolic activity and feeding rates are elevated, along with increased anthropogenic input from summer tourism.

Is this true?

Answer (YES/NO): NO